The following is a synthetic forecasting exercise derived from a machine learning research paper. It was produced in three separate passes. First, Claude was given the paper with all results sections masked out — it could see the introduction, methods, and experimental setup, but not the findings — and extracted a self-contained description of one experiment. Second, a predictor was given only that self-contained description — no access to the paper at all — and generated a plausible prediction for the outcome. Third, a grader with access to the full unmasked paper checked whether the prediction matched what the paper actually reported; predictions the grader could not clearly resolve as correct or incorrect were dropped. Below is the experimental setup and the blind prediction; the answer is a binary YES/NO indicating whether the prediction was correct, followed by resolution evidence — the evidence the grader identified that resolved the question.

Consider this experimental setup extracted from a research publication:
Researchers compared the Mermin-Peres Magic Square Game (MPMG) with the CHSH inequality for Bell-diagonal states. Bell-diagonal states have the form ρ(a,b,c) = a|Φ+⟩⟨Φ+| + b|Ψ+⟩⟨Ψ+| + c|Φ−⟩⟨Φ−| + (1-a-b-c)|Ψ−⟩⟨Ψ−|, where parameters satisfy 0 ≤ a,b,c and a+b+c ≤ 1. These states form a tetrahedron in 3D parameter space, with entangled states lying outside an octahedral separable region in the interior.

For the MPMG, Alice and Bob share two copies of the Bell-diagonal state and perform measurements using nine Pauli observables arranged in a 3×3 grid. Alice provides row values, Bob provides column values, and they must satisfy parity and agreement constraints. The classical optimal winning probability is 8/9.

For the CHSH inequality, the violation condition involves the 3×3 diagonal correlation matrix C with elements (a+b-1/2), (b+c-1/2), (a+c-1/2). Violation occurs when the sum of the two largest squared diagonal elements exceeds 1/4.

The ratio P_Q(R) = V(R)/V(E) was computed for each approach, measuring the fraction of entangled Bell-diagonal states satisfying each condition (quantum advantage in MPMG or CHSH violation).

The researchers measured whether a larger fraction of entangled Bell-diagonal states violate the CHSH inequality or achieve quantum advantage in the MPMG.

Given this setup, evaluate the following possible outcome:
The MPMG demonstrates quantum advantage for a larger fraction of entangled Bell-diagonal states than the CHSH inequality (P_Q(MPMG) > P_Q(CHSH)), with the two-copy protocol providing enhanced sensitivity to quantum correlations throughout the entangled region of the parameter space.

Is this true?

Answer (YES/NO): NO